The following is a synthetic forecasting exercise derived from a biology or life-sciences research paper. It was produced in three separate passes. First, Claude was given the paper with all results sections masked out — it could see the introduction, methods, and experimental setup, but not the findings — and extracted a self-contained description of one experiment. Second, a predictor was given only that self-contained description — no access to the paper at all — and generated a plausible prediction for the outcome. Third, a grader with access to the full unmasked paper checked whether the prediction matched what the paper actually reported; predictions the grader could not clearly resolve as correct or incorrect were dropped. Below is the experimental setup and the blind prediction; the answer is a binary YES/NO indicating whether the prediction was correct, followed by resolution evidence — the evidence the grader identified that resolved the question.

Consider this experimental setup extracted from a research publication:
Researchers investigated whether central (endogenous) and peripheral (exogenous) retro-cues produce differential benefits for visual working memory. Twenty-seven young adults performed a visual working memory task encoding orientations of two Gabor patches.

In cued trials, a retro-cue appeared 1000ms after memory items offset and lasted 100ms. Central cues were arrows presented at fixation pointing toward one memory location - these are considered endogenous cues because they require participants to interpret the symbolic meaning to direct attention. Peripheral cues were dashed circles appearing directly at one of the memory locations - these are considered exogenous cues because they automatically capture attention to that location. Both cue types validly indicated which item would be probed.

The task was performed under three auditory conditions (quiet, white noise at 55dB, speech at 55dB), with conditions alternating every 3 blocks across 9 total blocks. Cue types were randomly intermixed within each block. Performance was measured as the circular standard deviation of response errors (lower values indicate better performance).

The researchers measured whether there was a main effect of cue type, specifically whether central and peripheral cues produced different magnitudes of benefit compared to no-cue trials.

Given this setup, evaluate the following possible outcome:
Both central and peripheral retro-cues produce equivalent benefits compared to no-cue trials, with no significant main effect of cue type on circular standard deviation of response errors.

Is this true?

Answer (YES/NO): NO